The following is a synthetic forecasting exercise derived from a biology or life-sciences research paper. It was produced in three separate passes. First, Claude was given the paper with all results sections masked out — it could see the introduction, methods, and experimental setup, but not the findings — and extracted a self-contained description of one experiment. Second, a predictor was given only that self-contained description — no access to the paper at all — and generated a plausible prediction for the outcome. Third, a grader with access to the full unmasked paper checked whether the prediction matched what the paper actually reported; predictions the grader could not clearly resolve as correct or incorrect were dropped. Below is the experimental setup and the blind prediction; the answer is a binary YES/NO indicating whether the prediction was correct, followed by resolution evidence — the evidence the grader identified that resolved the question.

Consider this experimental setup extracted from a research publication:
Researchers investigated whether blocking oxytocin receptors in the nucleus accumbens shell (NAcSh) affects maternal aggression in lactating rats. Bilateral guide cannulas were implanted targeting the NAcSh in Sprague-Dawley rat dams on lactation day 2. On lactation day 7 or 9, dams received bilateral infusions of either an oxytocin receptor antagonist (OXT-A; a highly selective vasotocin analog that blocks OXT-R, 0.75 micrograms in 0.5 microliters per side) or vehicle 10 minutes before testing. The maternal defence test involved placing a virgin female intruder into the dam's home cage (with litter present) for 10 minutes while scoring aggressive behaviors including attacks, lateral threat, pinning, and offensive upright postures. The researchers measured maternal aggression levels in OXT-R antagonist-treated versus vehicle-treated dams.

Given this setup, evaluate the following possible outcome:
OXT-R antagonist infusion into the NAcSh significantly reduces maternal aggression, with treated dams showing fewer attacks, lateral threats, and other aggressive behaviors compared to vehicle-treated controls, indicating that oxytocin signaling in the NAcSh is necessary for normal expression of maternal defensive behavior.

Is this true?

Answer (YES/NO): NO